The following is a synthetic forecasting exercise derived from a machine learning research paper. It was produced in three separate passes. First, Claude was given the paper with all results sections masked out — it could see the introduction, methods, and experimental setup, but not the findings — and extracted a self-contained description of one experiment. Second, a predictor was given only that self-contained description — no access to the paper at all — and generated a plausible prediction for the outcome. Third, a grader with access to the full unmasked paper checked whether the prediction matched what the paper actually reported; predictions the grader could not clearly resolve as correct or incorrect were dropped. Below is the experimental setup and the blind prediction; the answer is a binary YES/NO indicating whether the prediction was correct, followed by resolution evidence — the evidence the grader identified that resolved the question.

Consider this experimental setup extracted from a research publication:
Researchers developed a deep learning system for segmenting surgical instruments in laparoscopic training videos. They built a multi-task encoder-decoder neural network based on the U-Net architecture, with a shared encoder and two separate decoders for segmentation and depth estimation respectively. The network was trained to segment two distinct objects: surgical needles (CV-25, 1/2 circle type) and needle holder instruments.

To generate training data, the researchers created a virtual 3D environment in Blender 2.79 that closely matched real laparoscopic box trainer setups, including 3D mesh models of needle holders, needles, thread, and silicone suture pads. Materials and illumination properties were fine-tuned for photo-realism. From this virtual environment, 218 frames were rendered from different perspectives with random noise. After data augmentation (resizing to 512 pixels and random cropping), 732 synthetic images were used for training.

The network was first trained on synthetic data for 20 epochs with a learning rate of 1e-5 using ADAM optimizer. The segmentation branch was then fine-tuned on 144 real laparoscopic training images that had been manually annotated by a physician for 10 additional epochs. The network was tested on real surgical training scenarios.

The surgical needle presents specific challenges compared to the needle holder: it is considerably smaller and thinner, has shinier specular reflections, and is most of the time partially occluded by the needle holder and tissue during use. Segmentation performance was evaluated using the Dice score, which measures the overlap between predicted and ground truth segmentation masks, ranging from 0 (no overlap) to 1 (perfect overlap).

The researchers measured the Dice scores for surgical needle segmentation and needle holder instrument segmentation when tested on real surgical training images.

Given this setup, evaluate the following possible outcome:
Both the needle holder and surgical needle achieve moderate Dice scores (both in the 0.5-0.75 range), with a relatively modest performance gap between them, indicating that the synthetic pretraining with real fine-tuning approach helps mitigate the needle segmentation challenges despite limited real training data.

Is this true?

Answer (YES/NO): NO